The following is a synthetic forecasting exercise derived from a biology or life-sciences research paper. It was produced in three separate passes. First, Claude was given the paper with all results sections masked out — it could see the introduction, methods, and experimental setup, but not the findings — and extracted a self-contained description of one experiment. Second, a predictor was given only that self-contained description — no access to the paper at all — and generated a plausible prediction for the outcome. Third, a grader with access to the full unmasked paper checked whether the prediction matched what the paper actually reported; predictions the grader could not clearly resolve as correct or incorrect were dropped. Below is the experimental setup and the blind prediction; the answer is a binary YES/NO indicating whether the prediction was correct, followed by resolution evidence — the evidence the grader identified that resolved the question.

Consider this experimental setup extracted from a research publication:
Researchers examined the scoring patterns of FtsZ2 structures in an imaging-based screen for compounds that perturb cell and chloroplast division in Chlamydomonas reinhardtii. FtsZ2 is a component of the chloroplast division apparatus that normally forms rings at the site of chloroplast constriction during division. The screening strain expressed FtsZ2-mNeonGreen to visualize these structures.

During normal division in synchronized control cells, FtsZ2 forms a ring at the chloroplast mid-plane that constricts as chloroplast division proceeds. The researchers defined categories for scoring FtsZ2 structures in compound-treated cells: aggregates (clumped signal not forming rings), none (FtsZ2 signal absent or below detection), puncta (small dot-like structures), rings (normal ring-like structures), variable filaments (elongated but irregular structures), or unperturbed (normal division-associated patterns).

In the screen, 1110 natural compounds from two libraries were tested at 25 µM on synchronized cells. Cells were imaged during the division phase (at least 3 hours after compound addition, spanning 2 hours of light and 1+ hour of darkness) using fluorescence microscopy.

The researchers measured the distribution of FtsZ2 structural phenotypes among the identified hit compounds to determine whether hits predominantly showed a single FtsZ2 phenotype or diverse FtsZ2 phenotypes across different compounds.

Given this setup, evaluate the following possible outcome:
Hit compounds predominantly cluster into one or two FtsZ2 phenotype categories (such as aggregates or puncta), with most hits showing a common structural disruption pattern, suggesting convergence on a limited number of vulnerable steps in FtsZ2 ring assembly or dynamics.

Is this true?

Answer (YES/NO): NO